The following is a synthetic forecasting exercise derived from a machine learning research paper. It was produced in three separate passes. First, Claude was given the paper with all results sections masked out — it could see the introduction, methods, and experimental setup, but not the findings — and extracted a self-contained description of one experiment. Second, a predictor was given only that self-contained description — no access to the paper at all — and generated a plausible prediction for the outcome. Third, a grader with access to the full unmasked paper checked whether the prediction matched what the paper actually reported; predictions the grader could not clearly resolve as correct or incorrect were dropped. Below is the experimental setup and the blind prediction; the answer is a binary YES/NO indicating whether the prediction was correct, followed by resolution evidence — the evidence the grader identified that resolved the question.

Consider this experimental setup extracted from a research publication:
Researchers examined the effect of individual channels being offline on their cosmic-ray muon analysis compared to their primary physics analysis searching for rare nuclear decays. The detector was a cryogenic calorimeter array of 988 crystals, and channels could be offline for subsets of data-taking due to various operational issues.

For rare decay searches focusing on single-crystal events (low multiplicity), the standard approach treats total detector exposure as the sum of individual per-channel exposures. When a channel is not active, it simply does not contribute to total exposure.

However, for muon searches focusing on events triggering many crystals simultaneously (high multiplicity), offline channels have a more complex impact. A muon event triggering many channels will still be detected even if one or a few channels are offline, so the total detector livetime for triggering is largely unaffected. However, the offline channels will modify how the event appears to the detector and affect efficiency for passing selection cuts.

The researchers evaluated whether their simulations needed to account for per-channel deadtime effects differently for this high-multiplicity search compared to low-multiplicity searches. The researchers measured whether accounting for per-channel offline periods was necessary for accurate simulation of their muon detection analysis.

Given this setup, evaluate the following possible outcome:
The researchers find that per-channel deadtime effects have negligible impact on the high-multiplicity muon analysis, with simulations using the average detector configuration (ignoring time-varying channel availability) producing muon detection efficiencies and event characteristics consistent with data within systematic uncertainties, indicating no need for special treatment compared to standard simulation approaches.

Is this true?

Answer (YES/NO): NO